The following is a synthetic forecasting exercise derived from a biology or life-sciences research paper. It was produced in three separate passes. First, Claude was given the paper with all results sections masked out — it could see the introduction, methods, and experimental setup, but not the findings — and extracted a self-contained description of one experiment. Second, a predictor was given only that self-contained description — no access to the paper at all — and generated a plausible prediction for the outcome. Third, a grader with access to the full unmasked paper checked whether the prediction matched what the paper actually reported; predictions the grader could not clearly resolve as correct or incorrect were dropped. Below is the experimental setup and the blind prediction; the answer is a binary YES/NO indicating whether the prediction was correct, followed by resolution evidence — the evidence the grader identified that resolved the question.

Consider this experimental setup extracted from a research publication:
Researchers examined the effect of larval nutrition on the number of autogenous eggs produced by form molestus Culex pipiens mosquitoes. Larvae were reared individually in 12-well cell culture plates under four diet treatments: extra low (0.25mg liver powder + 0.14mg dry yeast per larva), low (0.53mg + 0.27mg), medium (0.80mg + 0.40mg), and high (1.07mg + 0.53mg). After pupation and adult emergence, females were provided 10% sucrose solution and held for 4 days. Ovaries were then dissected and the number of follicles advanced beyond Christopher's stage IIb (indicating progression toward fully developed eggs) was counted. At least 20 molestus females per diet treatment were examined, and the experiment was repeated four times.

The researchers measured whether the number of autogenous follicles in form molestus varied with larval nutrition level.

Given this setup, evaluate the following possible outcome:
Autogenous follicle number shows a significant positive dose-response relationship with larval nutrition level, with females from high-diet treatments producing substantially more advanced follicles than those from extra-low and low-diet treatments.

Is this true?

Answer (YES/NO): YES